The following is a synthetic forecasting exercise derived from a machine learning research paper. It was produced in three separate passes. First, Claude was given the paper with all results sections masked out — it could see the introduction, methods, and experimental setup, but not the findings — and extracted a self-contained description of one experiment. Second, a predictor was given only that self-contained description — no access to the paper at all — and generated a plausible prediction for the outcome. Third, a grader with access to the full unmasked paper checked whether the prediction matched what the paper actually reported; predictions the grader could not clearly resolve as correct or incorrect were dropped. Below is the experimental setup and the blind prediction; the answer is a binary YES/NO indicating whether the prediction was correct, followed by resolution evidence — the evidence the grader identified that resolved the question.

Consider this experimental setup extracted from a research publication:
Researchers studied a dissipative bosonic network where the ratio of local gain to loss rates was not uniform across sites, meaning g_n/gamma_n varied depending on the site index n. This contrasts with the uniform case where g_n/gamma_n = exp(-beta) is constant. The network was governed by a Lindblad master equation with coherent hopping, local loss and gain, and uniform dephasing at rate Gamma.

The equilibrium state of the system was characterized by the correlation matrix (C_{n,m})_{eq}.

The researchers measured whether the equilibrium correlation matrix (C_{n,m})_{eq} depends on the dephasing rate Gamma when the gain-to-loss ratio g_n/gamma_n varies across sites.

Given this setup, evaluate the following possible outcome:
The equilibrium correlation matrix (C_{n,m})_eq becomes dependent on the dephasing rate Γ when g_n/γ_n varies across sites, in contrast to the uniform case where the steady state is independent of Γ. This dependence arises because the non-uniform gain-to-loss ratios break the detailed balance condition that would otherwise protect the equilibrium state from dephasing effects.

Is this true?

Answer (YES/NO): YES